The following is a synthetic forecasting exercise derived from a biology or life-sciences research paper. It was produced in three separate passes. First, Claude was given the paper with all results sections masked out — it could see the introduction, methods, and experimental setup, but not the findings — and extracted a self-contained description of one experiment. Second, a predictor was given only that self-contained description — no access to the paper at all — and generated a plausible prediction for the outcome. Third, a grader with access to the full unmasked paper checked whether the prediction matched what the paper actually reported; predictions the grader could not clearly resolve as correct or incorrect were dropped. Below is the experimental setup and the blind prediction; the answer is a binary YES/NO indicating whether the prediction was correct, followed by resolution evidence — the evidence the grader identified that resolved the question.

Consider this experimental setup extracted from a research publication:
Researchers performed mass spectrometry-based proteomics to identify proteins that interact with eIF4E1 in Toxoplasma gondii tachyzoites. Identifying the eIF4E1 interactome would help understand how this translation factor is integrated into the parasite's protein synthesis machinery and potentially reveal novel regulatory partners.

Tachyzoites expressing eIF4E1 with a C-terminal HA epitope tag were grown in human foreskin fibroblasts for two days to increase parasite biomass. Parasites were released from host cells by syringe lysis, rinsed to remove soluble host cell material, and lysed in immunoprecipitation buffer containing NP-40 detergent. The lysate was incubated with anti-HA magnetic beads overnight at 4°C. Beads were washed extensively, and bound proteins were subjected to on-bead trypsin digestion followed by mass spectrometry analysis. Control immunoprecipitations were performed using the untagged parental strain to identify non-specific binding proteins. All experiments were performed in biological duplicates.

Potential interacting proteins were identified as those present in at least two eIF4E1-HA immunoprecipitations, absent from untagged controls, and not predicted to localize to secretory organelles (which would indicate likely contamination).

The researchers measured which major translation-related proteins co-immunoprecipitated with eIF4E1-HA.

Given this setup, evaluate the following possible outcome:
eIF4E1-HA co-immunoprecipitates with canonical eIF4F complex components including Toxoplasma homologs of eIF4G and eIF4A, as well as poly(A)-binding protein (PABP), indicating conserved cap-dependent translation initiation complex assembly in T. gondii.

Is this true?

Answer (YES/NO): YES